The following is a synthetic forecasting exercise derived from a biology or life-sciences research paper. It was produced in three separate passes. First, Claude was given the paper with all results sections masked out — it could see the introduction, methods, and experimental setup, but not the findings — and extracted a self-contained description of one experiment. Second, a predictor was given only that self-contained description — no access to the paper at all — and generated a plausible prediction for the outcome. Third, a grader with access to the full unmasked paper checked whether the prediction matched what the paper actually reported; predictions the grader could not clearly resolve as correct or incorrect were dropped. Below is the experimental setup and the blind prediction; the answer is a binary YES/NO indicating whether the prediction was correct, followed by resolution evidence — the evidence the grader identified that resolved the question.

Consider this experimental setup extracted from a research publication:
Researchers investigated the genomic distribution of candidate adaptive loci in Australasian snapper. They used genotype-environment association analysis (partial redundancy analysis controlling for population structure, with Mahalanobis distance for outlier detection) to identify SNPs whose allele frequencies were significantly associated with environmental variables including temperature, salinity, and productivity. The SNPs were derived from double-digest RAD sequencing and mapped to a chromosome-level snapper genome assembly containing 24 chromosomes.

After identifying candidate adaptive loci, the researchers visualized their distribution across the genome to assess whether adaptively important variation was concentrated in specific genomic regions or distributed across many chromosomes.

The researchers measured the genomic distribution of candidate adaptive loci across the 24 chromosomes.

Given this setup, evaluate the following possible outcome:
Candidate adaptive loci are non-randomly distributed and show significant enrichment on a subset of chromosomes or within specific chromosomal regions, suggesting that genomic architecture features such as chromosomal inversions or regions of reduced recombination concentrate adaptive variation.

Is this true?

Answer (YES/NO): NO